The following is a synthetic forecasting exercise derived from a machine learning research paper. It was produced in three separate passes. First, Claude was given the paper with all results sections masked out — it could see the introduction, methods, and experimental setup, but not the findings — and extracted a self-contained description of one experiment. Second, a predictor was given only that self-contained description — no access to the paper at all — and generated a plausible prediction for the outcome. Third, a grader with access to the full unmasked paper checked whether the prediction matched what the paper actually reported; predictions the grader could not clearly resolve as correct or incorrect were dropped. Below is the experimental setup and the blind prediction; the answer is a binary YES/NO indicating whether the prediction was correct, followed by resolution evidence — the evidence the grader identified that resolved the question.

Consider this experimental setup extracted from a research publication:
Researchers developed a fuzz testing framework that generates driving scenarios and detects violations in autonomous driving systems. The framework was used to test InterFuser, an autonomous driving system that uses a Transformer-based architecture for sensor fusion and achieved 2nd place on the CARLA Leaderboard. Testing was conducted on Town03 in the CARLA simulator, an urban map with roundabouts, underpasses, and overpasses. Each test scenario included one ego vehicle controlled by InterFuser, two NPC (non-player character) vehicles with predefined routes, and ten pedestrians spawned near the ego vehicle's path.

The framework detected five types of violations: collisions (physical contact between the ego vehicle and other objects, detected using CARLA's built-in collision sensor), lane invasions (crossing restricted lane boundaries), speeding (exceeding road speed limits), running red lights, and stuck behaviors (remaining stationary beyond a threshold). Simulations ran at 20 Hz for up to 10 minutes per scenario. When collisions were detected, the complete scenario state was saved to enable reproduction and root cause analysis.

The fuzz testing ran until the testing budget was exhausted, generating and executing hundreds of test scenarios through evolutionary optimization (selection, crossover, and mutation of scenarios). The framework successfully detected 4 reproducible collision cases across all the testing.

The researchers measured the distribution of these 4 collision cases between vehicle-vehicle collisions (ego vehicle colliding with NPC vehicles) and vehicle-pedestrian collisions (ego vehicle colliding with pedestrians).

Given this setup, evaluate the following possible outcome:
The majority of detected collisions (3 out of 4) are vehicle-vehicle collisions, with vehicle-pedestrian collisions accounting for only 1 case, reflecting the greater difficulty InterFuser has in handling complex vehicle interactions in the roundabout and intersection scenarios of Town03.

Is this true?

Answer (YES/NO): YES